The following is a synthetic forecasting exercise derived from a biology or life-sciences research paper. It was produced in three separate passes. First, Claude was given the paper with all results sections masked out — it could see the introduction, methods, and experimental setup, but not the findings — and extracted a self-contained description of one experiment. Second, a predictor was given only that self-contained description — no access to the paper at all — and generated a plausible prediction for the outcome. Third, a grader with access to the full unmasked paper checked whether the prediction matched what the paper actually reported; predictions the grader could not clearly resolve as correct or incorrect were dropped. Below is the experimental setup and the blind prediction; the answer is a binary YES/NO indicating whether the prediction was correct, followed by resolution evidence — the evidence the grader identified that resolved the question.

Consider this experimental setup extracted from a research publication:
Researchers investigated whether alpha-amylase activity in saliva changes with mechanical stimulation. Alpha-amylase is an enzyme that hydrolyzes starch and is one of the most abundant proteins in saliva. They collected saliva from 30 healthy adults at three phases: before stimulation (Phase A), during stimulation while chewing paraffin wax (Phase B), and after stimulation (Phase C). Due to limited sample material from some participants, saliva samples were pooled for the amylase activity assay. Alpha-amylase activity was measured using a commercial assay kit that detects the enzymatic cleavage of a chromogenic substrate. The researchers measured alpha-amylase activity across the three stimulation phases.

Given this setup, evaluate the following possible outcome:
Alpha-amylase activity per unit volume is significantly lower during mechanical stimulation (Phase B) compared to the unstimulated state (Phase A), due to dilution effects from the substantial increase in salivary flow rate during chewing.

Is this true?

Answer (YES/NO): NO